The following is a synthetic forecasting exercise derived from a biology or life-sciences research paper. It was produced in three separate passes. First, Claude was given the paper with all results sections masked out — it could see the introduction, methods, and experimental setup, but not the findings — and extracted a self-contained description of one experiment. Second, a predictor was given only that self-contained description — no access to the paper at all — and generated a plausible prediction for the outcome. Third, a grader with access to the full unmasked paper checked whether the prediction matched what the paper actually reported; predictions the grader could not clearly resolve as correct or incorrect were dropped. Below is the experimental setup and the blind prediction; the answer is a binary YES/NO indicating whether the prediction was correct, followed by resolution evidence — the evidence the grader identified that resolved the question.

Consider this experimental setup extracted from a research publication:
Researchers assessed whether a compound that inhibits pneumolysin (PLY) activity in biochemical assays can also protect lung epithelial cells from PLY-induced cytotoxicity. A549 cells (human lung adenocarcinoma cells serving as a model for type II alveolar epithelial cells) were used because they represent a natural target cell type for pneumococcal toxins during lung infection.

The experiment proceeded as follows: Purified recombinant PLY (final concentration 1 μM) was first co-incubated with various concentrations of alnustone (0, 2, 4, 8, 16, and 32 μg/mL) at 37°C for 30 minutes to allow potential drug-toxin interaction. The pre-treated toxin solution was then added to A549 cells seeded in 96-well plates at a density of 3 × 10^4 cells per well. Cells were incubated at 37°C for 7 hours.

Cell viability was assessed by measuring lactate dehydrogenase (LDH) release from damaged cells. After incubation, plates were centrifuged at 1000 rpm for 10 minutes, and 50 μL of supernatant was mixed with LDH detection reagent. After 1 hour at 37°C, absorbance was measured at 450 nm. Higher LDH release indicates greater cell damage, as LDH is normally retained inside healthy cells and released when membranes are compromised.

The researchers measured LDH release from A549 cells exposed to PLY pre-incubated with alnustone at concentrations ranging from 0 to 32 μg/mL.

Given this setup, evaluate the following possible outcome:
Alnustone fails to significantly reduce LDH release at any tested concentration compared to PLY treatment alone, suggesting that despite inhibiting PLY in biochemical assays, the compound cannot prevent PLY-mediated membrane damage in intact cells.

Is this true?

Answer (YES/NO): NO